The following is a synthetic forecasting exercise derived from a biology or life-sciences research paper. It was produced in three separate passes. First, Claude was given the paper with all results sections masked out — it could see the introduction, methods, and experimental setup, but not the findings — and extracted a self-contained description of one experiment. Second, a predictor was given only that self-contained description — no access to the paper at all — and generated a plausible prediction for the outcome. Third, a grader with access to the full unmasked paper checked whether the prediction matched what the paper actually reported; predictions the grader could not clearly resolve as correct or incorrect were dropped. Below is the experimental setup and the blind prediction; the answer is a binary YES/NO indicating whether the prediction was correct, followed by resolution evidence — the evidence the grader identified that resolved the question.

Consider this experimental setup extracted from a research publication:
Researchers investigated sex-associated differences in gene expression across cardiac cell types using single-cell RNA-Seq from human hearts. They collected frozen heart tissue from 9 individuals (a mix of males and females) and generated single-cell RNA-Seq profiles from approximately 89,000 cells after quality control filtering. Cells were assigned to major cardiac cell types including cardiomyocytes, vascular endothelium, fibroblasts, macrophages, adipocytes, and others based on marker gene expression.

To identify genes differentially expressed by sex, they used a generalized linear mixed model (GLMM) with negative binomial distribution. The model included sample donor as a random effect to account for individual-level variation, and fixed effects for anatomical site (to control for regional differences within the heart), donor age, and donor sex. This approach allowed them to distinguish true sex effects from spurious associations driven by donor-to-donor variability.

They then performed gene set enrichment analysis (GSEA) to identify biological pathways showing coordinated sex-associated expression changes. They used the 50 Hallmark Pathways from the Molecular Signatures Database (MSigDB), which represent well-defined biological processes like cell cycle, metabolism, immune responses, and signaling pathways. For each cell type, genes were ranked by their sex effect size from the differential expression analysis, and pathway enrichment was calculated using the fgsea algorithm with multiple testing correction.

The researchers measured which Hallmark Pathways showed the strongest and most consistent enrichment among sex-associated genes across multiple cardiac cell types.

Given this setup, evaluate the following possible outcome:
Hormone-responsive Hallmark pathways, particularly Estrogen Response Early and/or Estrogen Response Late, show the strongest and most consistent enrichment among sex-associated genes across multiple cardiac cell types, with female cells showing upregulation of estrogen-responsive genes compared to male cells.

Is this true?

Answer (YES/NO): NO